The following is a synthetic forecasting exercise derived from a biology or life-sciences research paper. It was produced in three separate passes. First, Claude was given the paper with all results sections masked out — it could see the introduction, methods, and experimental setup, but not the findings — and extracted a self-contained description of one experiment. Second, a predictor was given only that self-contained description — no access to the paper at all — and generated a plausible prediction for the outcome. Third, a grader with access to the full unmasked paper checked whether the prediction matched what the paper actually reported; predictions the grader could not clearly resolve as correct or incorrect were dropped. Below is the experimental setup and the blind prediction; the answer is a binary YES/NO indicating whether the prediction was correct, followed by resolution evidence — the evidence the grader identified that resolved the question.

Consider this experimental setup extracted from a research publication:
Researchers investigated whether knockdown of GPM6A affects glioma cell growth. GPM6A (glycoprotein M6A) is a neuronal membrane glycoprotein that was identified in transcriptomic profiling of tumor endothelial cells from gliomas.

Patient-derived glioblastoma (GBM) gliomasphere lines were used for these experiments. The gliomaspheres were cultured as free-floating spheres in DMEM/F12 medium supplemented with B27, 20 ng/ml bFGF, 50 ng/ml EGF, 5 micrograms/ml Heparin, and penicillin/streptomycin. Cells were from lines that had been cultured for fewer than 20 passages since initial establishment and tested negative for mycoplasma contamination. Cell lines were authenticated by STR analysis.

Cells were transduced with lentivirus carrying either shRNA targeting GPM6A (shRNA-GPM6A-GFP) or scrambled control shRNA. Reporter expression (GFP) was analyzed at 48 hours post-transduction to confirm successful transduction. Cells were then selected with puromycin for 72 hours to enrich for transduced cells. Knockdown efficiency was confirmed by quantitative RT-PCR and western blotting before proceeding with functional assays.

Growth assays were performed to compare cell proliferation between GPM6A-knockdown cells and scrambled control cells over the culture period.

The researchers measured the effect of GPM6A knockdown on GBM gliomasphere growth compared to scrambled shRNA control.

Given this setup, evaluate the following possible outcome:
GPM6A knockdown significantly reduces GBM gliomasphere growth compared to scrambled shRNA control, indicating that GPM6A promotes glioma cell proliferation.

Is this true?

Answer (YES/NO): NO